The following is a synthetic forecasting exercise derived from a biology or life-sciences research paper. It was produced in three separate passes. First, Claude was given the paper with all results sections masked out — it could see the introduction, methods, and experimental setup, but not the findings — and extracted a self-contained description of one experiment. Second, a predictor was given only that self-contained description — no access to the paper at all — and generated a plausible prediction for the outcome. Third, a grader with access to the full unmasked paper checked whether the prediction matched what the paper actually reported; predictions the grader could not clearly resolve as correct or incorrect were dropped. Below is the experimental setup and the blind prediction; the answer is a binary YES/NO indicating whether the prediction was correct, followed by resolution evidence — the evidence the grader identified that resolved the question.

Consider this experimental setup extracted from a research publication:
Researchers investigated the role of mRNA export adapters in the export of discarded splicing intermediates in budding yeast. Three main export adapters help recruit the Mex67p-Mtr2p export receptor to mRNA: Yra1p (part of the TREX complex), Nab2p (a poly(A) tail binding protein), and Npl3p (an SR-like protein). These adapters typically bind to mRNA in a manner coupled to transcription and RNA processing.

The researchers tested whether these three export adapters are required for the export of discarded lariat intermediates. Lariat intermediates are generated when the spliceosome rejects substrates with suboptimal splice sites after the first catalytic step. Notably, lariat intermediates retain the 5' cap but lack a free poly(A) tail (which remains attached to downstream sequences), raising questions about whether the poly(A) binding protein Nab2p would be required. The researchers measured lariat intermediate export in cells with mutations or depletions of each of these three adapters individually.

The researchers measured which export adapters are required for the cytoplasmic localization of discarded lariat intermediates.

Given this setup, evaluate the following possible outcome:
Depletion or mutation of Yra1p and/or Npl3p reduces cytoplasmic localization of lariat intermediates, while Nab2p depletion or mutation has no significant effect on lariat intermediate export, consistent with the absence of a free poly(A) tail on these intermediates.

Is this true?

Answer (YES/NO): NO